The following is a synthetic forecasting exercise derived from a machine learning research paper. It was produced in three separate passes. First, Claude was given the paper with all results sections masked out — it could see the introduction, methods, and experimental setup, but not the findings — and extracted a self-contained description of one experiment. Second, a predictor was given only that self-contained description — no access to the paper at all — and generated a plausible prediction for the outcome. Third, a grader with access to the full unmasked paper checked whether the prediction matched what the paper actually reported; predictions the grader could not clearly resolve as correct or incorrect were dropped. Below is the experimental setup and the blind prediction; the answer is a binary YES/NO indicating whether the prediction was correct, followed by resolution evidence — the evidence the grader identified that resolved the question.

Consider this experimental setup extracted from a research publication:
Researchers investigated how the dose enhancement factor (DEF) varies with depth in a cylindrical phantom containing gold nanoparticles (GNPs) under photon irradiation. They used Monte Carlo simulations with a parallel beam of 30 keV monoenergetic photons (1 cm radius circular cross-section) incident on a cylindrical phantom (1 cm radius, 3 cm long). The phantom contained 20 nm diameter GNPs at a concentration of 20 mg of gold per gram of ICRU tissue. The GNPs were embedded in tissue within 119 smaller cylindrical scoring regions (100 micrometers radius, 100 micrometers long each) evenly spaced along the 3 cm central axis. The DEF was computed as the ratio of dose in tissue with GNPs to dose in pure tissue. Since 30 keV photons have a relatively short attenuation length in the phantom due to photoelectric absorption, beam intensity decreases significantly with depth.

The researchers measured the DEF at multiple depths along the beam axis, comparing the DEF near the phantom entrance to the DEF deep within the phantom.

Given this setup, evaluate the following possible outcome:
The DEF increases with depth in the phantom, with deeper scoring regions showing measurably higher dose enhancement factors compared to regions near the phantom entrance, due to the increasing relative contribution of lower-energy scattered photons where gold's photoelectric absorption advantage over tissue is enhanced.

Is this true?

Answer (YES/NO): NO